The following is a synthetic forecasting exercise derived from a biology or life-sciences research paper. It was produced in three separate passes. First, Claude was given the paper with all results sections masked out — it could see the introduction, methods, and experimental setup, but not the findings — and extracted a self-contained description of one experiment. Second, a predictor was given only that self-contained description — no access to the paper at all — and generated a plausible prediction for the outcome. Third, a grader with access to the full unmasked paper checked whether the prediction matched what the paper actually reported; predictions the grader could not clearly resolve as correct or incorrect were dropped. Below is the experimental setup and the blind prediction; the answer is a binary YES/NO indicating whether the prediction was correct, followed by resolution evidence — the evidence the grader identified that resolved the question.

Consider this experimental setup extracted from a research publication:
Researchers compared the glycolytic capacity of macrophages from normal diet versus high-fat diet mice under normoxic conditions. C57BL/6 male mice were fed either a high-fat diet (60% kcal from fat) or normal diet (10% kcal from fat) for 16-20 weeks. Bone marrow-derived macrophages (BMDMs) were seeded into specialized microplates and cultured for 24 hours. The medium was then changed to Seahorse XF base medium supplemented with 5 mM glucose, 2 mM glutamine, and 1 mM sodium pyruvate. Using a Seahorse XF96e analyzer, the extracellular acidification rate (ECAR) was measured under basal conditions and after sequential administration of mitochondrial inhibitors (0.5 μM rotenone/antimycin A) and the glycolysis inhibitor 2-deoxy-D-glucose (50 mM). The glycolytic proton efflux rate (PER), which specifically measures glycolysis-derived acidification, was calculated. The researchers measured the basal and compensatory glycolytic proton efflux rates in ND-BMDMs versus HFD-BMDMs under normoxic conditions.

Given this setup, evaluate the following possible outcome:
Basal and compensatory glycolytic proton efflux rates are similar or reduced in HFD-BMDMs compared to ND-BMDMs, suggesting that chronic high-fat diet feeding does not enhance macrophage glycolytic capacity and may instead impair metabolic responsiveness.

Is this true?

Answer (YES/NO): YES